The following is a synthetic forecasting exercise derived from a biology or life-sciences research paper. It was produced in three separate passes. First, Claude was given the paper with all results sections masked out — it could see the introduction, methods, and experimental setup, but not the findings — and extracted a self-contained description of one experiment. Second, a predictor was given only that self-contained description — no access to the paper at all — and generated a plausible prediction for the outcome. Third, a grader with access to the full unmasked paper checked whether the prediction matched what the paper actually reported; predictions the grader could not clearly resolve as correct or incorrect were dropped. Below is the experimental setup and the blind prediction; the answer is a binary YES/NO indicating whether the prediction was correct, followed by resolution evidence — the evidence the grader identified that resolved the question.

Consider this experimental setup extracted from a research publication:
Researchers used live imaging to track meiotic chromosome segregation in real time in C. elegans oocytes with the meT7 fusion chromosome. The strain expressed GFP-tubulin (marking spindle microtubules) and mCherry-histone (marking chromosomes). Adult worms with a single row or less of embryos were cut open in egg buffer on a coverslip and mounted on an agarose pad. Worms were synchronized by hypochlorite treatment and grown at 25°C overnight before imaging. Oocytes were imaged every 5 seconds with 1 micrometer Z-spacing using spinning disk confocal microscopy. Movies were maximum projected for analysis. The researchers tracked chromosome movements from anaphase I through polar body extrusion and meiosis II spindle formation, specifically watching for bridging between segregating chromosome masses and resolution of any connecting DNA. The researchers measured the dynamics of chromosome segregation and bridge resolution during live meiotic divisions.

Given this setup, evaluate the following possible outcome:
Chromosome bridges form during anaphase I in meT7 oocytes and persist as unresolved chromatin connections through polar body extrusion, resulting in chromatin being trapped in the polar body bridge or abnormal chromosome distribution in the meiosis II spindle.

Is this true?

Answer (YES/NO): YES